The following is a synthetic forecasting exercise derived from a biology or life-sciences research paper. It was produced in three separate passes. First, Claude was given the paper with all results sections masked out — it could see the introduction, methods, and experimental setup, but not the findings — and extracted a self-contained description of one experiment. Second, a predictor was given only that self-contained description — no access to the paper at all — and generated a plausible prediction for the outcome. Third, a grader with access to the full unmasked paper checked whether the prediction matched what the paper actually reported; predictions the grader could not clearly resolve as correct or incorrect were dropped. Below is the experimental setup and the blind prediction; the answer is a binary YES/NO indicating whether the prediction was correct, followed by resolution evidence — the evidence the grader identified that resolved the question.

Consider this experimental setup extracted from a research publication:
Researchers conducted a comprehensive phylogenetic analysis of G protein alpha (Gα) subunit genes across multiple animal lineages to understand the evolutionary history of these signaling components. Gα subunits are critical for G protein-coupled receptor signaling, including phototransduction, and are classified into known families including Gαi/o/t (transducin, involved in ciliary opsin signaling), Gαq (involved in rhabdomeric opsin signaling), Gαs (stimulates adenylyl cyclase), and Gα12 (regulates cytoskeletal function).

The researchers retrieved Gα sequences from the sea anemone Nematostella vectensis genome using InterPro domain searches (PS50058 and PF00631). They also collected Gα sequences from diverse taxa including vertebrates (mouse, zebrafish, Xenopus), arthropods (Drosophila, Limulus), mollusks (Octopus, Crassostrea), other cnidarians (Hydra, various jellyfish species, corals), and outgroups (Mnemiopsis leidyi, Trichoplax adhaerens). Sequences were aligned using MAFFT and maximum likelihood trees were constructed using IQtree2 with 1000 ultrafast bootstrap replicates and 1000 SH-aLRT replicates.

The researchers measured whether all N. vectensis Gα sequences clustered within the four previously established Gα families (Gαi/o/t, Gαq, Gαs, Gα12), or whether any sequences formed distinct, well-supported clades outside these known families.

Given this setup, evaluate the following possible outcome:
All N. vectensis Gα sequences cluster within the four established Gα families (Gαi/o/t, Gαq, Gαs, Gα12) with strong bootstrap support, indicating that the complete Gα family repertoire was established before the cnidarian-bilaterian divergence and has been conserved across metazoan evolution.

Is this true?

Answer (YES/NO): NO